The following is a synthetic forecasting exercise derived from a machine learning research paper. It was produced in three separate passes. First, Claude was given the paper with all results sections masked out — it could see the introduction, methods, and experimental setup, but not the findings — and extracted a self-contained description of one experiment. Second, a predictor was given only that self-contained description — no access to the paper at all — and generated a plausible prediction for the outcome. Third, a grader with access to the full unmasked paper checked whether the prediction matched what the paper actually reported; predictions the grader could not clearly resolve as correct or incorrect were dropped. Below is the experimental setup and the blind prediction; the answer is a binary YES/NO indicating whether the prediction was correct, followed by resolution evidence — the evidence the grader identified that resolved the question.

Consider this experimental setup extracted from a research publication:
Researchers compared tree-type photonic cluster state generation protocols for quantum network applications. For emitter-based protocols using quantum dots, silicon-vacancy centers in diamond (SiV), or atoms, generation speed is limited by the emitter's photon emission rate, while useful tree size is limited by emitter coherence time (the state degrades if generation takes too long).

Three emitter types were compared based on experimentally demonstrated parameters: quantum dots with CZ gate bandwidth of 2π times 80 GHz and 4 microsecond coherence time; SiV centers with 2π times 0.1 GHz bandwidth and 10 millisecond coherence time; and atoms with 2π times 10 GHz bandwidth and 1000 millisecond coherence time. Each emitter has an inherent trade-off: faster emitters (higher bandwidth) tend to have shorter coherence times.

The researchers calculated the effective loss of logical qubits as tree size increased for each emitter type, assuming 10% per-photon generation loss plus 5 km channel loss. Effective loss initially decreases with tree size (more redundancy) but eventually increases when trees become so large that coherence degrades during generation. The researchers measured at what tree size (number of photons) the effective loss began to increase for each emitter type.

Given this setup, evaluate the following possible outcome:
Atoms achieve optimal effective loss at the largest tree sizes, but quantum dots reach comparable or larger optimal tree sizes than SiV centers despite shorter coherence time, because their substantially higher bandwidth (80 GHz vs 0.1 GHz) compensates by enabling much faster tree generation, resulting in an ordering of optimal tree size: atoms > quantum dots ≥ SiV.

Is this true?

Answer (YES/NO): NO